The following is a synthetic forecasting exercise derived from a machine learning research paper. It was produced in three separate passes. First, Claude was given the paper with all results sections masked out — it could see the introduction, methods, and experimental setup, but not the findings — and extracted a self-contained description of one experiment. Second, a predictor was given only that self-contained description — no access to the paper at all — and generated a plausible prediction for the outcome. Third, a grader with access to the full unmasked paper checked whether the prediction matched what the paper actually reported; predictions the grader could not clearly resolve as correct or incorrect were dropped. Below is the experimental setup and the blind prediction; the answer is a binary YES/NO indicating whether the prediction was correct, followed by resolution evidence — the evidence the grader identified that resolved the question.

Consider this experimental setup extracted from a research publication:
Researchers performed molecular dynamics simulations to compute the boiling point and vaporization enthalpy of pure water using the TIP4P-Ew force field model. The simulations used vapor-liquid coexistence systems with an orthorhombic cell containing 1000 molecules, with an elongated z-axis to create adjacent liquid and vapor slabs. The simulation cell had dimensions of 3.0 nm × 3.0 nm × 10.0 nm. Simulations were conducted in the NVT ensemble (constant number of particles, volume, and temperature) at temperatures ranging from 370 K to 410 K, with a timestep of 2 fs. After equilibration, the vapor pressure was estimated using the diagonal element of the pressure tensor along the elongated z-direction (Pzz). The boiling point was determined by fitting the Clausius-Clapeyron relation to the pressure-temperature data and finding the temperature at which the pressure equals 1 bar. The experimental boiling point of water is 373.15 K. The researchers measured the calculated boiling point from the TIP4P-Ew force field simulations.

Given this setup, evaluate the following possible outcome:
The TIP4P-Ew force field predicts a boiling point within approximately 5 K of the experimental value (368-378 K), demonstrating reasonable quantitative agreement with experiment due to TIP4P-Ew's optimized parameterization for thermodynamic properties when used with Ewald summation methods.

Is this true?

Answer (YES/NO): NO